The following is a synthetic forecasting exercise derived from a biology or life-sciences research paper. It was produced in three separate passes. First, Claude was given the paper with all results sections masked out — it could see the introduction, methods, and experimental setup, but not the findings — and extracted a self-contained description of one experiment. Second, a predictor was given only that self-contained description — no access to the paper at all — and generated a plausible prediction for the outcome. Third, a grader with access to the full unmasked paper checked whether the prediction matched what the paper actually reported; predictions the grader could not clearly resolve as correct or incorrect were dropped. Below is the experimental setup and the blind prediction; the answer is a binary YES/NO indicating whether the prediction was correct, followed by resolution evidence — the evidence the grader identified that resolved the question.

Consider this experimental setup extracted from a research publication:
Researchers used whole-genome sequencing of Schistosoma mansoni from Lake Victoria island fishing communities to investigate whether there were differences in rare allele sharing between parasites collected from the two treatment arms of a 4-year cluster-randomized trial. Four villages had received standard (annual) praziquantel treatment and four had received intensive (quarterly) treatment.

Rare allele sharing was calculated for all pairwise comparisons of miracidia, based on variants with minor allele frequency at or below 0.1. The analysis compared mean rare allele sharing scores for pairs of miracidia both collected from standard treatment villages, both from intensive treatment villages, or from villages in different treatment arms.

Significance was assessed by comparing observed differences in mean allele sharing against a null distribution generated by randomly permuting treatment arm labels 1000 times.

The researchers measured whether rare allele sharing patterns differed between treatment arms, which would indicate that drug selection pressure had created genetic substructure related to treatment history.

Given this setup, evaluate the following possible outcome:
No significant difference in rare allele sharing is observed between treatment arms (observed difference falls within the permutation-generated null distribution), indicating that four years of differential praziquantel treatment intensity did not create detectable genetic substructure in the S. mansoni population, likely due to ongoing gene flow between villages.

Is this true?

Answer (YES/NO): YES